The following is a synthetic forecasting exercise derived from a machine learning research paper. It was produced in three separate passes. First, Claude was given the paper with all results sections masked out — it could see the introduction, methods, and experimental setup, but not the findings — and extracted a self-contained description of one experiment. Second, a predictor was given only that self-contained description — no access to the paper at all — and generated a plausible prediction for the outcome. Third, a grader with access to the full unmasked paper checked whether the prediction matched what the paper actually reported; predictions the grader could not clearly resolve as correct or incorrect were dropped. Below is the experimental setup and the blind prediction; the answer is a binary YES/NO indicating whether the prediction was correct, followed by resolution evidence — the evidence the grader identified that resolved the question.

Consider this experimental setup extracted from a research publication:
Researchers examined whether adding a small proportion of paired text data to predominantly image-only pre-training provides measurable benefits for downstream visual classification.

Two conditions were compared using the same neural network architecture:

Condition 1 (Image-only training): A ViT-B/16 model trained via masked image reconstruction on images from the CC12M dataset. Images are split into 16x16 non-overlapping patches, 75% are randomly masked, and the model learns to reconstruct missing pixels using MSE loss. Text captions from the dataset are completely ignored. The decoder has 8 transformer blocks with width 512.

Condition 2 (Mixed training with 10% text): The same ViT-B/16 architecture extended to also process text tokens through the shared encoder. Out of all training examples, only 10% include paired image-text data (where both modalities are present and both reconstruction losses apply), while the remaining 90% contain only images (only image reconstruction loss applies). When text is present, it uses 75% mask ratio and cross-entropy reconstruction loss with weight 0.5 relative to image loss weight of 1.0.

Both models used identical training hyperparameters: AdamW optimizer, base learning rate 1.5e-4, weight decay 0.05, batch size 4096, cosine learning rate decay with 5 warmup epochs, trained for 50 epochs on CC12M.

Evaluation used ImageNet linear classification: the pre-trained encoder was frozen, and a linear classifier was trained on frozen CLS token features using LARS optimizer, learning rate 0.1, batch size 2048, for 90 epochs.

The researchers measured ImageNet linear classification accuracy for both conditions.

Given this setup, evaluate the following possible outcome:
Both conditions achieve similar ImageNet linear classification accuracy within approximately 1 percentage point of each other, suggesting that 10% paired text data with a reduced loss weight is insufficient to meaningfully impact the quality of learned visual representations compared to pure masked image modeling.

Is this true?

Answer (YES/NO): NO